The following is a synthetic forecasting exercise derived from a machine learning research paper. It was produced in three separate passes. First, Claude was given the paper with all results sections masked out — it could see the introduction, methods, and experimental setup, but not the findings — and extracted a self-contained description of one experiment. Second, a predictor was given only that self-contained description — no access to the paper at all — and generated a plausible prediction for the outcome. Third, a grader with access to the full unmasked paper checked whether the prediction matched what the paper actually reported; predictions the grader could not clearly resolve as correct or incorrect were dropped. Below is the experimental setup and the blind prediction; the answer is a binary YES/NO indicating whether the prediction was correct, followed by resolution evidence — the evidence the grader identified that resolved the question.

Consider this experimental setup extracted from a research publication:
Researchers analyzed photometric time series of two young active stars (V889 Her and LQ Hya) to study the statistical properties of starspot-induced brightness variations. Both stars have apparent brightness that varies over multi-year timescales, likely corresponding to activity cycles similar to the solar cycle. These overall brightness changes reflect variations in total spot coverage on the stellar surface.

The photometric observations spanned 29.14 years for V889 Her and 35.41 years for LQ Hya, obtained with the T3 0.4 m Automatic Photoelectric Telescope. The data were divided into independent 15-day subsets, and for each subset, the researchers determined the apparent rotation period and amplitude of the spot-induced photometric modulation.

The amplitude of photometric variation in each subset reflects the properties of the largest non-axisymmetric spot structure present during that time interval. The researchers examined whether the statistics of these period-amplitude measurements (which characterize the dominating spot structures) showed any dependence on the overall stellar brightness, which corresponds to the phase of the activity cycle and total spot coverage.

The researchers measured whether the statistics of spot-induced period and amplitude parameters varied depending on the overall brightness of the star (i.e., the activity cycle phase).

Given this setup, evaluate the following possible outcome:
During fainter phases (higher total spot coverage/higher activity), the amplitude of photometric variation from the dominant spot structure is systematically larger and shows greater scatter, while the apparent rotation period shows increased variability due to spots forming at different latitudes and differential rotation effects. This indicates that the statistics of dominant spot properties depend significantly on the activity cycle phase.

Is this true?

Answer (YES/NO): NO